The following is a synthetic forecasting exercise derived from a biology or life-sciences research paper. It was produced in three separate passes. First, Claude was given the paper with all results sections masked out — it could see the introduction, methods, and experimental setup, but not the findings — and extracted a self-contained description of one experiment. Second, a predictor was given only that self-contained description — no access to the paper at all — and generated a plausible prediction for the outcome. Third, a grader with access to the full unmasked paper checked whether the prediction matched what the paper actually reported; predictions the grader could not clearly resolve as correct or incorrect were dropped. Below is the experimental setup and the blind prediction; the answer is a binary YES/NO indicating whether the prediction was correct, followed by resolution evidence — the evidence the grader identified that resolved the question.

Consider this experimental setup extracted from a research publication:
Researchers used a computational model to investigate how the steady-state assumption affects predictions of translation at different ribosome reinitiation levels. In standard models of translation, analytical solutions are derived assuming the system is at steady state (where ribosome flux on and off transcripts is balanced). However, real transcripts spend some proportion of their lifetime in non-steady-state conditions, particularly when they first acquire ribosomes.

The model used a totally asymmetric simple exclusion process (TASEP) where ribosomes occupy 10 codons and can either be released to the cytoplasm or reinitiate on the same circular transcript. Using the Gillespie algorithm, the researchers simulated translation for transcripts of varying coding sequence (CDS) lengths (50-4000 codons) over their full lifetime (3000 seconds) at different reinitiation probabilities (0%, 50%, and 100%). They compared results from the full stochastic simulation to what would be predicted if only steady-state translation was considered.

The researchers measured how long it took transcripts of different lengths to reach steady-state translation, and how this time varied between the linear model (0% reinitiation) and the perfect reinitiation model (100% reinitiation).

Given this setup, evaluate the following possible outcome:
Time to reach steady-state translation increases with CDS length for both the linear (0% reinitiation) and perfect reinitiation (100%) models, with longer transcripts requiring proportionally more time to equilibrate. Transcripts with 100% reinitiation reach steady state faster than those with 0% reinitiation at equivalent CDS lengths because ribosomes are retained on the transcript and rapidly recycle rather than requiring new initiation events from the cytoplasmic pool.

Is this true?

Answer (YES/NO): NO